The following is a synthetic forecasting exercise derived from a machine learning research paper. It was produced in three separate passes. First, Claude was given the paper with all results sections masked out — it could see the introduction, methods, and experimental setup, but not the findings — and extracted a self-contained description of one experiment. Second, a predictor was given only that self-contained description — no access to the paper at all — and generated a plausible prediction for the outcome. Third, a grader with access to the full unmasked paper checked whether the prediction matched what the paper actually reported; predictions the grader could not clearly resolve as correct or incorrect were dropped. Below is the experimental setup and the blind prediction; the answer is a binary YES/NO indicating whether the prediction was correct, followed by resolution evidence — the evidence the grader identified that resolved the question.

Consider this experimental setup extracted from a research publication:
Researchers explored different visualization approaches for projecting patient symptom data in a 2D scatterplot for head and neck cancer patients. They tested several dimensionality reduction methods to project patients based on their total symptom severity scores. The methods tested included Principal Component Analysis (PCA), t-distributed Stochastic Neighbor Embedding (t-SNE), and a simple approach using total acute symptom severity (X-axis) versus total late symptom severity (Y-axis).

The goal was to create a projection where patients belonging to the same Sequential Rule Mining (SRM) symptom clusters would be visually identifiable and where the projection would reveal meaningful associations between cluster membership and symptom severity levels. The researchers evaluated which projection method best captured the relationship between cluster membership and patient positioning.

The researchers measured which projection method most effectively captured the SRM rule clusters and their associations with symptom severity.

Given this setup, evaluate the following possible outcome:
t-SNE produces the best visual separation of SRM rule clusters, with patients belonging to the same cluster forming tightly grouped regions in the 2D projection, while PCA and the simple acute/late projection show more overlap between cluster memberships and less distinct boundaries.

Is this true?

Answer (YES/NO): NO